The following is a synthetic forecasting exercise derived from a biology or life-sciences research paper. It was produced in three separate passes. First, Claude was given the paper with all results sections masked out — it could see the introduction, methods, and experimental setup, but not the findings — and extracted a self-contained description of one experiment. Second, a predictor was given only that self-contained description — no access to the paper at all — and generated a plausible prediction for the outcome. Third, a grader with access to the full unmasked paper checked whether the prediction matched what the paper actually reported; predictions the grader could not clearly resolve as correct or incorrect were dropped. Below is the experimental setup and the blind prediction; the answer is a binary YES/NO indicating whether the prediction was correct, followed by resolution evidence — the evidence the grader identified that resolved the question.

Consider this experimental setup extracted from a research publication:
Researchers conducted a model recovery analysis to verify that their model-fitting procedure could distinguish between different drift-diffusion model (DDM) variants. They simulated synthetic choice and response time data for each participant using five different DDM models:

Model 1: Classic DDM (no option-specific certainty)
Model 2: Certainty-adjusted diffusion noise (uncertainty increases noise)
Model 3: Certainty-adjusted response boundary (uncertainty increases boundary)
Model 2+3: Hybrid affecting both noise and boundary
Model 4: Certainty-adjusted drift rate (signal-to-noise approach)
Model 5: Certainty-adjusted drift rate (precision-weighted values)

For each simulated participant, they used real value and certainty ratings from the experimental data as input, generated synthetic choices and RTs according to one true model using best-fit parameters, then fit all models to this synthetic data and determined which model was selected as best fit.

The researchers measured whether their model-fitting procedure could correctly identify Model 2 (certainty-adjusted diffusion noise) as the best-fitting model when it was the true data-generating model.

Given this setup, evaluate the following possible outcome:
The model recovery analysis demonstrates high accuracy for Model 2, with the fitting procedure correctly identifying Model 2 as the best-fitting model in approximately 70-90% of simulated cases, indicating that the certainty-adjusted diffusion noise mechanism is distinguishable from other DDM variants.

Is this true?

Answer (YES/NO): NO